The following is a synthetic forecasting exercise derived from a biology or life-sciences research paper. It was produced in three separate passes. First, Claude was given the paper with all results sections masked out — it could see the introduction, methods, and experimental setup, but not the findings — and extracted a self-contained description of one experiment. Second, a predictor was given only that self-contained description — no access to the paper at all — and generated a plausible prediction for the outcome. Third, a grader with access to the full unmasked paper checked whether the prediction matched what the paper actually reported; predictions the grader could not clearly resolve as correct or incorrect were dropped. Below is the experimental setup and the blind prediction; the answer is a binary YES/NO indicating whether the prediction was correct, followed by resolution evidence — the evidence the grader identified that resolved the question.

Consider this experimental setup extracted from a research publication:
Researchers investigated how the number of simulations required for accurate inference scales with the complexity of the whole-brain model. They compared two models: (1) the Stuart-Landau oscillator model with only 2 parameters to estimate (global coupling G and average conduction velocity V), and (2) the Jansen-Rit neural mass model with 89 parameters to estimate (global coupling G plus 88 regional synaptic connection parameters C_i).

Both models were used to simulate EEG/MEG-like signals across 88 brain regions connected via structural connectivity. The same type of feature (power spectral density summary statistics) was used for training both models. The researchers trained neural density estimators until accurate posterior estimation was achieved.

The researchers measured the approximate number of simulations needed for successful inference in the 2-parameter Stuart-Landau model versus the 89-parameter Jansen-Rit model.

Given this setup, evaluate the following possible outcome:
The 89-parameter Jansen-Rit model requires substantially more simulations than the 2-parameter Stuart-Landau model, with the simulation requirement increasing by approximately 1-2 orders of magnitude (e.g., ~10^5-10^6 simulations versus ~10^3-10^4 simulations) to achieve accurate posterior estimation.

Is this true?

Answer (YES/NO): NO